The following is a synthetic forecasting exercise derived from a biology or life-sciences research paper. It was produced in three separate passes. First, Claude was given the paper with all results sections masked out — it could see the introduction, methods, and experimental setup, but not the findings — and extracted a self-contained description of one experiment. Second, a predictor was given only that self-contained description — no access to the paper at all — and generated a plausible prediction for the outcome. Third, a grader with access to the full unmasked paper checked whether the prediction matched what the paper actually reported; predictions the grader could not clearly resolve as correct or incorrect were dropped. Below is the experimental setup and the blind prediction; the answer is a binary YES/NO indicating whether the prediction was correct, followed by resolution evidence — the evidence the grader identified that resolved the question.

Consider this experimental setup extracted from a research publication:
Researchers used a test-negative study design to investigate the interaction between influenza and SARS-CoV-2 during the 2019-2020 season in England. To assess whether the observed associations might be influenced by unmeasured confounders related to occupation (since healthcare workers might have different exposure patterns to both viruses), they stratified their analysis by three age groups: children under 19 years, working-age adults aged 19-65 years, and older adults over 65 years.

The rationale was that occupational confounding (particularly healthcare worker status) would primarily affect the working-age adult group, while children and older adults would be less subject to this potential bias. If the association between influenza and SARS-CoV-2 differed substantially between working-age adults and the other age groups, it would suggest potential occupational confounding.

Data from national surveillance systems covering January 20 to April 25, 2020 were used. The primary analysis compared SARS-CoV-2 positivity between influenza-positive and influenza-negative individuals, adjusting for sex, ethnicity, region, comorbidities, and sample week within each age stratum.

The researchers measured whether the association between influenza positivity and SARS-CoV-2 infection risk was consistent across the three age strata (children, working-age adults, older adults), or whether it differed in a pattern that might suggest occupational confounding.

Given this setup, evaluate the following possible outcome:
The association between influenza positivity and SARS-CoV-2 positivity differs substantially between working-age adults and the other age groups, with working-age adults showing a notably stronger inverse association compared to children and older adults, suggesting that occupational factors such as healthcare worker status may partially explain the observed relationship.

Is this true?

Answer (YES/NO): NO